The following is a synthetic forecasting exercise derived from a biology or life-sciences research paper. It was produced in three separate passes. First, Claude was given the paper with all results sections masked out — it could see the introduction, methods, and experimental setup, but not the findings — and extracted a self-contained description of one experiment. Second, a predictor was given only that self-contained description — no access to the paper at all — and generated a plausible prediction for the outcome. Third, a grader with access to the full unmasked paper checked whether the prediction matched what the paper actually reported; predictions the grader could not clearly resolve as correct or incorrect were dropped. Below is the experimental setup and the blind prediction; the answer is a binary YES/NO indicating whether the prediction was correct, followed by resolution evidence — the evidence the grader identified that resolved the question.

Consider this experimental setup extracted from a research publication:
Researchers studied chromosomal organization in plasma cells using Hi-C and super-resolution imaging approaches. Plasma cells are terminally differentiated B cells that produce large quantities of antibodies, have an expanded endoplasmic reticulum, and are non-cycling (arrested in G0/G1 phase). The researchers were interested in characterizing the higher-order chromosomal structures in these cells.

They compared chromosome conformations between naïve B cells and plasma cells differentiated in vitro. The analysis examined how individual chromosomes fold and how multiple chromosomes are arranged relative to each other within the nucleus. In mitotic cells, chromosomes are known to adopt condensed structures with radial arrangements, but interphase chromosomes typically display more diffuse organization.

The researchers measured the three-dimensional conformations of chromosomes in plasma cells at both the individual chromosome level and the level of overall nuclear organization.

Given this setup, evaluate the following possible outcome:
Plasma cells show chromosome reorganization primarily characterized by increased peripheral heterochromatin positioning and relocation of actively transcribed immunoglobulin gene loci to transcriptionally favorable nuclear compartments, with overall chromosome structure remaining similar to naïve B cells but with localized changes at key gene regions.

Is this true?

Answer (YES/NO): NO